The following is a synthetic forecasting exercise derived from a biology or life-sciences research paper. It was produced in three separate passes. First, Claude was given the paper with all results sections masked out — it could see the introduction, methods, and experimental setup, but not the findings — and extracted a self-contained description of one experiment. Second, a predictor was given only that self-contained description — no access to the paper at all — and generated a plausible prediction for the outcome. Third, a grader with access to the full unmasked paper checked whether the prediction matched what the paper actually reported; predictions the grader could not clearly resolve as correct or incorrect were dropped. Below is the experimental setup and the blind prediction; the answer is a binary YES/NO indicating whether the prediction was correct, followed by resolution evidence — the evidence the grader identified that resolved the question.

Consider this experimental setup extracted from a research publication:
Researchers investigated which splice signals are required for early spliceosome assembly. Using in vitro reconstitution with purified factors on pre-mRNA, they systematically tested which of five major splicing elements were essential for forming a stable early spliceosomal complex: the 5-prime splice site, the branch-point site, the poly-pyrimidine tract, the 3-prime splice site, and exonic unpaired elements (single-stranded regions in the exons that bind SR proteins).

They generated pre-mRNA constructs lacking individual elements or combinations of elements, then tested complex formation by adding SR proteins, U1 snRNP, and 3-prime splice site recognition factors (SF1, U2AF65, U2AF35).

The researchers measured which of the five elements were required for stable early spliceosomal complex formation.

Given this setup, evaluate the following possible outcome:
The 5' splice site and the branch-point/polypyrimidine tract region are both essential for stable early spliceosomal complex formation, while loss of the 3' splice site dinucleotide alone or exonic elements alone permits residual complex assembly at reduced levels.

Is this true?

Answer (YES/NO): NO